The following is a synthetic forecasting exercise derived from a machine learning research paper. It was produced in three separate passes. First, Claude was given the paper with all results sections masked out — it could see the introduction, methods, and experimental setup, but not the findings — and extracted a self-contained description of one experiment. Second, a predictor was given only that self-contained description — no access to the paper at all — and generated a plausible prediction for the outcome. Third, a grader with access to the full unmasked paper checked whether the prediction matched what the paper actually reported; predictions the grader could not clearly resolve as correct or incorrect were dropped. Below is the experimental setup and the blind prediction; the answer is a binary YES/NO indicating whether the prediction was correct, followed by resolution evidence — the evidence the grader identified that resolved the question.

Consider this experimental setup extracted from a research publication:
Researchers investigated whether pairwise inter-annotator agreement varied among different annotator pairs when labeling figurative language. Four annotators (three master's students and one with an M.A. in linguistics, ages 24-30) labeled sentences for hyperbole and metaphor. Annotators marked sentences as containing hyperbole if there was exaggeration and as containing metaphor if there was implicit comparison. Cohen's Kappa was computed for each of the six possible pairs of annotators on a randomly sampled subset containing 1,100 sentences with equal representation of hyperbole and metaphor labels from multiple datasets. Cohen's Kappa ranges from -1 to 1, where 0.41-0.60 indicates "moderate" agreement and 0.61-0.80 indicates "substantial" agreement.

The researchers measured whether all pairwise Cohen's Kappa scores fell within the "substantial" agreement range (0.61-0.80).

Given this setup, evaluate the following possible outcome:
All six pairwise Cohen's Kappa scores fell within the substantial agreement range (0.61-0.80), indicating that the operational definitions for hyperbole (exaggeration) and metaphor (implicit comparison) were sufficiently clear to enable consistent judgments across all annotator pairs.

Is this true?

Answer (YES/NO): YES